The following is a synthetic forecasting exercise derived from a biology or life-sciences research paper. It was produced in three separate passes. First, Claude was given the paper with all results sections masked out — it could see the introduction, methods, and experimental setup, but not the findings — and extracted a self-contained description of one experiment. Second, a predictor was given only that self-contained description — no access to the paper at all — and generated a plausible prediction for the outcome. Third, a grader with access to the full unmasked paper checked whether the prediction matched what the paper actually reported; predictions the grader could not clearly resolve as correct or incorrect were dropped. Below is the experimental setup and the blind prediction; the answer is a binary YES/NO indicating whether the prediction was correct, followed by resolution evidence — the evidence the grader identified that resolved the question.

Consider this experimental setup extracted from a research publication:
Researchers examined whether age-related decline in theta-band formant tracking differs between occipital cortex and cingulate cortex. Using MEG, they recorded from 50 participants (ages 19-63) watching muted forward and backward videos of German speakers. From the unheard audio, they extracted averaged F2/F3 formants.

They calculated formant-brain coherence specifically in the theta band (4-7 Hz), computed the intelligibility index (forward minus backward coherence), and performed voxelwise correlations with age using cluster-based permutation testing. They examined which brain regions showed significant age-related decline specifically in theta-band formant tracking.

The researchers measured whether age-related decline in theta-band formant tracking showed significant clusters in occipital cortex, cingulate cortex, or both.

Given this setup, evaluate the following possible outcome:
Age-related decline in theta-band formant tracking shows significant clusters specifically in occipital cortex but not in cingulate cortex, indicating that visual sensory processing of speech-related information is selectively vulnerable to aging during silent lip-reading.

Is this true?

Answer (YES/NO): YES